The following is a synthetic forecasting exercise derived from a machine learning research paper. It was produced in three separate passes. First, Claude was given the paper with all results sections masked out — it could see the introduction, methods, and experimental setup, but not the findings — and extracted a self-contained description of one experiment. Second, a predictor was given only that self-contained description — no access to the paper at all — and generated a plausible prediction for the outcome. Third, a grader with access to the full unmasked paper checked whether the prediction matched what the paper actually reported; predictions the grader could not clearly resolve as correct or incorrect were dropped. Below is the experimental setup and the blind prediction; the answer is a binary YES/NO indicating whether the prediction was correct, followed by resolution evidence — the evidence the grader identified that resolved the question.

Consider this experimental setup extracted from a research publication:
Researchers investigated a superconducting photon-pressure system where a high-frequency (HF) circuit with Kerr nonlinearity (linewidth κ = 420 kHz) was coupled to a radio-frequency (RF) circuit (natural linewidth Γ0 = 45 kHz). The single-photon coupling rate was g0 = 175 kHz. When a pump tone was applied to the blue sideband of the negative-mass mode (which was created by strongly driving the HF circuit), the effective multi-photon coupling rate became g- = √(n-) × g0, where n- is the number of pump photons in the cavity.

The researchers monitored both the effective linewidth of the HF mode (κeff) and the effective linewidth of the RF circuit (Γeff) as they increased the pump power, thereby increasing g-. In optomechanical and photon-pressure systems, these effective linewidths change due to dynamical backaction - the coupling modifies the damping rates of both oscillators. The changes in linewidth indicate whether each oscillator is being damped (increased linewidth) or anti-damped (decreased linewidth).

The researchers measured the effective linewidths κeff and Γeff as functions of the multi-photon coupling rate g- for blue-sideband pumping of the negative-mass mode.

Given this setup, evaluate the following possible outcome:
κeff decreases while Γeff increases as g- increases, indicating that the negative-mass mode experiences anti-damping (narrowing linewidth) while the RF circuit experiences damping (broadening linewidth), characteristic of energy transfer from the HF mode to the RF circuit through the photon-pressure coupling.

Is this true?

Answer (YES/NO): YES